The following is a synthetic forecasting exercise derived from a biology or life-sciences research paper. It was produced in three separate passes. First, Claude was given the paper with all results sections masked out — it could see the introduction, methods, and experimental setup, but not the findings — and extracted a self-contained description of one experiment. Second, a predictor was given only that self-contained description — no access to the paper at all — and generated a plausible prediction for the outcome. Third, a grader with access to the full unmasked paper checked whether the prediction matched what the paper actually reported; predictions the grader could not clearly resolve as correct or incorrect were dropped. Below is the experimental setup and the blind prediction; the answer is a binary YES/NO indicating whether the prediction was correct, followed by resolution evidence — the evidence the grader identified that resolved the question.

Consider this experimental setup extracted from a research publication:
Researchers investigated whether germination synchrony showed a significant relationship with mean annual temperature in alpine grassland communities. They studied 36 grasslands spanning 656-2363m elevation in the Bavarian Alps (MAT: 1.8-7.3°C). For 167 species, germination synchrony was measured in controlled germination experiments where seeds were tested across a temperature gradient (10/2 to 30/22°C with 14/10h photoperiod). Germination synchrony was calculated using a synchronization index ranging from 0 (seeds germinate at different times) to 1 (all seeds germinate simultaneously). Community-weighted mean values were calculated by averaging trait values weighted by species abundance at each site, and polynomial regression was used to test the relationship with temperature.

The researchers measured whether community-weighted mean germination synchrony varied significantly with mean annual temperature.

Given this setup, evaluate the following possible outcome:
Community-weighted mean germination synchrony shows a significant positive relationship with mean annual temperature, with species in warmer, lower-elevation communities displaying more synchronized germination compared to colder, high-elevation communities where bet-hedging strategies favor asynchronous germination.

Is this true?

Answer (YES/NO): NO